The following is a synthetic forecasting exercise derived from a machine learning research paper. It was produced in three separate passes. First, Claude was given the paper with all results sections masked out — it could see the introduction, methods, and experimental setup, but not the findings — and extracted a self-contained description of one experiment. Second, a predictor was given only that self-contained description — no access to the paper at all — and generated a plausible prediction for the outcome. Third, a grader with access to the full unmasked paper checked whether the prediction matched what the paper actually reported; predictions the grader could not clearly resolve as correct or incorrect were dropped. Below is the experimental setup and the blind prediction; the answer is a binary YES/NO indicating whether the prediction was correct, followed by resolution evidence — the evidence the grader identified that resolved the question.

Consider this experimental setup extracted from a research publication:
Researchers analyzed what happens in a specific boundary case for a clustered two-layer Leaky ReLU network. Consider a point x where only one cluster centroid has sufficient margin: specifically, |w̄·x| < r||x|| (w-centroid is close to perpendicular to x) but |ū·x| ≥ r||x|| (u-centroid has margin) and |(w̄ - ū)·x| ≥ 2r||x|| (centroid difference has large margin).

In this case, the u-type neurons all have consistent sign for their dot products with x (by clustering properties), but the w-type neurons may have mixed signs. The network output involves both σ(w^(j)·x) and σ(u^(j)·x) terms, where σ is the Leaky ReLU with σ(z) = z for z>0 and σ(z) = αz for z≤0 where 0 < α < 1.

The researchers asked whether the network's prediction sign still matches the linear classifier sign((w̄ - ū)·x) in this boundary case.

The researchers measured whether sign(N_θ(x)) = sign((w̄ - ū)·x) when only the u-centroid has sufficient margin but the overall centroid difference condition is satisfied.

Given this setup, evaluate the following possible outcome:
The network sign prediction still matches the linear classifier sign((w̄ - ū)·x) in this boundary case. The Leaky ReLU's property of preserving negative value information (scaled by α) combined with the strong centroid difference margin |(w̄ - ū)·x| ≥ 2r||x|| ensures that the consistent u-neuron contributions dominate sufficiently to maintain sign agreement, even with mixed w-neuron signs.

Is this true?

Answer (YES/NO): YES